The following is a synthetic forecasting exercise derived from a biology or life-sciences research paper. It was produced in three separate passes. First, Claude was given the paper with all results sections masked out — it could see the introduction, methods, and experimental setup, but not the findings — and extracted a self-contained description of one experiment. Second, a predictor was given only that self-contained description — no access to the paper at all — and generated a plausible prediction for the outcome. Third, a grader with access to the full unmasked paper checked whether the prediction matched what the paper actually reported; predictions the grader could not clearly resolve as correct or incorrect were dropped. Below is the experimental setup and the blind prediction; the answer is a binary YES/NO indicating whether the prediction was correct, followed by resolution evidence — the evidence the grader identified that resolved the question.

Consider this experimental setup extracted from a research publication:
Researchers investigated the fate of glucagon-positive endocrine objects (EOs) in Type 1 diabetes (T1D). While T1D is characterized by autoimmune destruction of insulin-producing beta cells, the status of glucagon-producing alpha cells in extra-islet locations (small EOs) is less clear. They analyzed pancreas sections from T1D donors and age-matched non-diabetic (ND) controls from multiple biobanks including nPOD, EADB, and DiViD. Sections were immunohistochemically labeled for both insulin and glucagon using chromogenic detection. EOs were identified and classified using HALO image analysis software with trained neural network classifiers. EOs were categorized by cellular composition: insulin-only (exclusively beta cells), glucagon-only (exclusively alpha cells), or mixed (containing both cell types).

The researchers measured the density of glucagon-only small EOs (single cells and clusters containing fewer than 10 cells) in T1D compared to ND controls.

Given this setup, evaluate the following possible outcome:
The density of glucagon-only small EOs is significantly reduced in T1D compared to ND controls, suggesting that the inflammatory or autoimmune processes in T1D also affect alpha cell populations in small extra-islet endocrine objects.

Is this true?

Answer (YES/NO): NO